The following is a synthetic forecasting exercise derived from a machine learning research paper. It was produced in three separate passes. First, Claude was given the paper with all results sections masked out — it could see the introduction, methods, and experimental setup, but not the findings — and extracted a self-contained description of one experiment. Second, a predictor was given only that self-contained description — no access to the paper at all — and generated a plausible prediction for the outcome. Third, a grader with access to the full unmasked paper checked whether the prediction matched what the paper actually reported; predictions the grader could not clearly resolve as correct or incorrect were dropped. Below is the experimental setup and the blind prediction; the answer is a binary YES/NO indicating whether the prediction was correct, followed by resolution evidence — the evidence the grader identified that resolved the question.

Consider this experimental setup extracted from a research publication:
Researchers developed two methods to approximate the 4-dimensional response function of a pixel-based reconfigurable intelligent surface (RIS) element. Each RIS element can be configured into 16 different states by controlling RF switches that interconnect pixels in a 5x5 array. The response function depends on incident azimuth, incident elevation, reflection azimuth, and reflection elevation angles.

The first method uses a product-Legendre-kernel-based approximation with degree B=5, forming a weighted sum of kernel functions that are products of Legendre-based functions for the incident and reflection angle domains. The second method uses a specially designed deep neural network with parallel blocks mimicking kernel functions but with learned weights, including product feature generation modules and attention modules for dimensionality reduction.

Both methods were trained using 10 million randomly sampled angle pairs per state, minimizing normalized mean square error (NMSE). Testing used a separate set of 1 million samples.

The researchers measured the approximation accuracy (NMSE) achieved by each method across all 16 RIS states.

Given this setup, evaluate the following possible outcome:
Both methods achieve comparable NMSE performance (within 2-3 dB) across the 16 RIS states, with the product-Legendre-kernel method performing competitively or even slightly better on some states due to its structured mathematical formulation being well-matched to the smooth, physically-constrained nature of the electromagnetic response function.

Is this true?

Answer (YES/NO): NO